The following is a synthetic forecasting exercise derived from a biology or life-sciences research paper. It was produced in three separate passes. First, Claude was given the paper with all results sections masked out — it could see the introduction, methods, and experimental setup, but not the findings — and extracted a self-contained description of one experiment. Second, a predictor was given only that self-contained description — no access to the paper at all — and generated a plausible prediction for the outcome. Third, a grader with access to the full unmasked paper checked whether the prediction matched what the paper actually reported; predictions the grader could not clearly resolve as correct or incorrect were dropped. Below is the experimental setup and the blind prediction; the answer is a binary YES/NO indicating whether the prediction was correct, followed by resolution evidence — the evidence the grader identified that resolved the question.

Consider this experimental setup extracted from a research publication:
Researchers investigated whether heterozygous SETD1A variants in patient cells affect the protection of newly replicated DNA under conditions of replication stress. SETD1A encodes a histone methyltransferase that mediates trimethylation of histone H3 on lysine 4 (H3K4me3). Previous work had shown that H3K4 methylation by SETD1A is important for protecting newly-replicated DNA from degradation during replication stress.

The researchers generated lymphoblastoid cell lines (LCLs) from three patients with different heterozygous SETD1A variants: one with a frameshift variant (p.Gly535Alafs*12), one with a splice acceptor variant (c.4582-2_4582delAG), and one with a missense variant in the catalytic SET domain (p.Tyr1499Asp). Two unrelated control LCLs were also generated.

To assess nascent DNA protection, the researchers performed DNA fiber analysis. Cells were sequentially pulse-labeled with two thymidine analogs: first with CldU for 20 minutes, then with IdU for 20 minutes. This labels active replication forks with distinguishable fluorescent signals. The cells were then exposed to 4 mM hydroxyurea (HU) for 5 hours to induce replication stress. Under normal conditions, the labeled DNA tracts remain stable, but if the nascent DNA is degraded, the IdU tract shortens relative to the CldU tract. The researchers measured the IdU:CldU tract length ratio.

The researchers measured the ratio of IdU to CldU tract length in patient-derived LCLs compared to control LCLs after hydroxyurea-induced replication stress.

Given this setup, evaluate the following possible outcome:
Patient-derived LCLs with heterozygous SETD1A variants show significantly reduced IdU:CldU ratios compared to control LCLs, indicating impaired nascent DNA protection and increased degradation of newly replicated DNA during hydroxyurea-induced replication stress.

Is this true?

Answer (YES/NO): YES